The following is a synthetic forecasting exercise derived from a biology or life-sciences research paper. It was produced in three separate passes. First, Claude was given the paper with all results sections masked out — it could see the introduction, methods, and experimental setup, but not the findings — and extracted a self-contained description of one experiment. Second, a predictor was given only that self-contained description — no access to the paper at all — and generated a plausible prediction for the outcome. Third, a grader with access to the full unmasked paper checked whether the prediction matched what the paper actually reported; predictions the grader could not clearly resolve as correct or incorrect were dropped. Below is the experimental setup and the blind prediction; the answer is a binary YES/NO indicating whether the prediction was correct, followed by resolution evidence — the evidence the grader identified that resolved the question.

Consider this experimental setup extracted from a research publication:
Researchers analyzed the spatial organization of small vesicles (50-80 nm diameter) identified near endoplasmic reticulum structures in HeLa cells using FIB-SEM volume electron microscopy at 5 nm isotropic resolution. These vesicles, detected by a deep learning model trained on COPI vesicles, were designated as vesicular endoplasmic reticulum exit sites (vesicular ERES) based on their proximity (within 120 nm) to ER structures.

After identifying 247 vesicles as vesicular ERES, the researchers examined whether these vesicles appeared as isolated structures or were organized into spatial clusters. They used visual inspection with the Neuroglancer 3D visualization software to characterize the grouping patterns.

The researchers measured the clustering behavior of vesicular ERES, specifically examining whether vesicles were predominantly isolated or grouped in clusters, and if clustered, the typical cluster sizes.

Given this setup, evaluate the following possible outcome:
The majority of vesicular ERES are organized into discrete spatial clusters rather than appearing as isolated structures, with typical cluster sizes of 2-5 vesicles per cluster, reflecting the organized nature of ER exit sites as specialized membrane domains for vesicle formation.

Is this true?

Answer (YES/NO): NO